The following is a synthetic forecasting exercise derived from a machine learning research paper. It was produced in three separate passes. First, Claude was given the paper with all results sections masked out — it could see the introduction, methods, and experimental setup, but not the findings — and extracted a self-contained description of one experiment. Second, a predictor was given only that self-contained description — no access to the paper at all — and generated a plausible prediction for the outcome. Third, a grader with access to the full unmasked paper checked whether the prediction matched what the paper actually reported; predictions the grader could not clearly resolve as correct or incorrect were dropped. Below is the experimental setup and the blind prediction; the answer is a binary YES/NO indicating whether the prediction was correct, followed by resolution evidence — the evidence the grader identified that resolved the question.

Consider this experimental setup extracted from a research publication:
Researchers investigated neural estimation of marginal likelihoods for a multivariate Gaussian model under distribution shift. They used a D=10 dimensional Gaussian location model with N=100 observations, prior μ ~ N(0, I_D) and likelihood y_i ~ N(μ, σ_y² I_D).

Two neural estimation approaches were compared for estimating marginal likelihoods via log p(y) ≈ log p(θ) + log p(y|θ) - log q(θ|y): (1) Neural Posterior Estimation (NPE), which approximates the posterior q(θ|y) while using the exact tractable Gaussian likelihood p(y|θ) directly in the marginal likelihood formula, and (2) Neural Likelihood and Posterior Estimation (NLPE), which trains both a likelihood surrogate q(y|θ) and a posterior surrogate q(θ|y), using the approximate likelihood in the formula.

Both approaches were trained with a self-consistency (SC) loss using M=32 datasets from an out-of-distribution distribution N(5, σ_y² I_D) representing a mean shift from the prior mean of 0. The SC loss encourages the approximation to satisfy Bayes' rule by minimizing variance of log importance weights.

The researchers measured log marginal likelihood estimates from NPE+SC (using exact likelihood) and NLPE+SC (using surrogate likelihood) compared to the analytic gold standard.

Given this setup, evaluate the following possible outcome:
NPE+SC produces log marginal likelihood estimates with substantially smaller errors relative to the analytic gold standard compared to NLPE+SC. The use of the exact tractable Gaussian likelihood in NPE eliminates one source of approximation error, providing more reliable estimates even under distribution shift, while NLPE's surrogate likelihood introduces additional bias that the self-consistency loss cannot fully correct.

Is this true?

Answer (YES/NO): YES